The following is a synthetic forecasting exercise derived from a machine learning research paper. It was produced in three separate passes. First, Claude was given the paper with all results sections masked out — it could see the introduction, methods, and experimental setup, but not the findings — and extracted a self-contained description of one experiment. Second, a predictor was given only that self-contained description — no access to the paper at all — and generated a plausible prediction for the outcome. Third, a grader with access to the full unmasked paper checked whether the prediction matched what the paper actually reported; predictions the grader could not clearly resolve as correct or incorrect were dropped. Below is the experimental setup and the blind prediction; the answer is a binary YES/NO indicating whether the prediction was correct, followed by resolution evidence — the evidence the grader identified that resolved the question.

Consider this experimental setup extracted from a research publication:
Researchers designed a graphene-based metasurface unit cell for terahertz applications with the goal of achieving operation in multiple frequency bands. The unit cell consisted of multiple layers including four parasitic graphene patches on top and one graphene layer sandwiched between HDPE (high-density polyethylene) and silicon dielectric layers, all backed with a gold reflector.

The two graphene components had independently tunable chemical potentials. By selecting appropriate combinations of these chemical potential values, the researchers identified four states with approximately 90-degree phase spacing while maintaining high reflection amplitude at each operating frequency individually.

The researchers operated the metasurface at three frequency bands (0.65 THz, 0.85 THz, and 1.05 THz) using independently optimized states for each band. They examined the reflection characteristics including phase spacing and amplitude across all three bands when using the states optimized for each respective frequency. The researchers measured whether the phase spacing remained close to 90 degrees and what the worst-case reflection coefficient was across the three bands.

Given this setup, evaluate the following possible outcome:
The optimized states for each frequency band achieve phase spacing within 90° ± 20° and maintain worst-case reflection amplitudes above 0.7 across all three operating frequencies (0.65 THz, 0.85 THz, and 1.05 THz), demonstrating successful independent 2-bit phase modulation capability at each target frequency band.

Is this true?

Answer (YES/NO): NO